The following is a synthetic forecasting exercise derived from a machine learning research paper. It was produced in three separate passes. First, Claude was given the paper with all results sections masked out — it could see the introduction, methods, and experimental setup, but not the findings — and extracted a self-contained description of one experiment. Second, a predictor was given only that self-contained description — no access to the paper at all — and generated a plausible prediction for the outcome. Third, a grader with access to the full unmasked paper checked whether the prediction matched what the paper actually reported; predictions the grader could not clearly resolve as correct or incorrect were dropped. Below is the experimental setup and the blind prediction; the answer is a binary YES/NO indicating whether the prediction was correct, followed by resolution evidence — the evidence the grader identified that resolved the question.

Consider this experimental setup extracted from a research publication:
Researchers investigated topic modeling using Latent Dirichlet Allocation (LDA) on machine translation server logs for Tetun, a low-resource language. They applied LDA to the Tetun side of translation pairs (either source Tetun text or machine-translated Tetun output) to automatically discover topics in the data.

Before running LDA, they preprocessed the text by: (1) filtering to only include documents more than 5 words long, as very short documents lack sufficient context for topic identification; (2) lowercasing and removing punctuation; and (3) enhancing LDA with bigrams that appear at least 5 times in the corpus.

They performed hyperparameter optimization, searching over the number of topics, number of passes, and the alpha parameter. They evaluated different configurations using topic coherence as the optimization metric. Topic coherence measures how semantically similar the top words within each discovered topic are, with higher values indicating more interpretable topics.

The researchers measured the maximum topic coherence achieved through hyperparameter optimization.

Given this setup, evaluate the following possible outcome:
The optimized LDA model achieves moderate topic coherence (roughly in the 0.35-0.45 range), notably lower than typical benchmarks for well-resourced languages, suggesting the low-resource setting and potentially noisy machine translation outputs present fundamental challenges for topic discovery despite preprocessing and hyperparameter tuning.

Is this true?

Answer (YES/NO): NO